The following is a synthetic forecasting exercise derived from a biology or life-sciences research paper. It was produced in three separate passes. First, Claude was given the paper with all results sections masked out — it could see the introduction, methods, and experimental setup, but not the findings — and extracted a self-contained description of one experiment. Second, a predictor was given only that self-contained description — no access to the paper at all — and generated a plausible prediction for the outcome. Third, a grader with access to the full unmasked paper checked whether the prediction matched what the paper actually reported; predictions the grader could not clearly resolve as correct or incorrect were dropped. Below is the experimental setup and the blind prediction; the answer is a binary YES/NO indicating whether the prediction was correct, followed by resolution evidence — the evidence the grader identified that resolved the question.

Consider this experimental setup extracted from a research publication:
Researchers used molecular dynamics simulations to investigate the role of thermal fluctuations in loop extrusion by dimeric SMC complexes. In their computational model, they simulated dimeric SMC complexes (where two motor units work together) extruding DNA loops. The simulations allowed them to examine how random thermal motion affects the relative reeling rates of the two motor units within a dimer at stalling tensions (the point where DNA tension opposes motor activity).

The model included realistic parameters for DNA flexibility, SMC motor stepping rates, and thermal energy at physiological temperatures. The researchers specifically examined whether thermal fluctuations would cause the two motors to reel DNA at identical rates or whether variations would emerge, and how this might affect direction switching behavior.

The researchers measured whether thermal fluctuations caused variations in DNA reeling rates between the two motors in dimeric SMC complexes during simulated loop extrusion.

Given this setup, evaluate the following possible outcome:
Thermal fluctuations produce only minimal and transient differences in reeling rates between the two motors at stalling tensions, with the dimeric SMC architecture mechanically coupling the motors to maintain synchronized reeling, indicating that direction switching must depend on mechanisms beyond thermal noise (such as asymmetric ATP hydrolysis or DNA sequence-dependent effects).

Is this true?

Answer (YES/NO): NO